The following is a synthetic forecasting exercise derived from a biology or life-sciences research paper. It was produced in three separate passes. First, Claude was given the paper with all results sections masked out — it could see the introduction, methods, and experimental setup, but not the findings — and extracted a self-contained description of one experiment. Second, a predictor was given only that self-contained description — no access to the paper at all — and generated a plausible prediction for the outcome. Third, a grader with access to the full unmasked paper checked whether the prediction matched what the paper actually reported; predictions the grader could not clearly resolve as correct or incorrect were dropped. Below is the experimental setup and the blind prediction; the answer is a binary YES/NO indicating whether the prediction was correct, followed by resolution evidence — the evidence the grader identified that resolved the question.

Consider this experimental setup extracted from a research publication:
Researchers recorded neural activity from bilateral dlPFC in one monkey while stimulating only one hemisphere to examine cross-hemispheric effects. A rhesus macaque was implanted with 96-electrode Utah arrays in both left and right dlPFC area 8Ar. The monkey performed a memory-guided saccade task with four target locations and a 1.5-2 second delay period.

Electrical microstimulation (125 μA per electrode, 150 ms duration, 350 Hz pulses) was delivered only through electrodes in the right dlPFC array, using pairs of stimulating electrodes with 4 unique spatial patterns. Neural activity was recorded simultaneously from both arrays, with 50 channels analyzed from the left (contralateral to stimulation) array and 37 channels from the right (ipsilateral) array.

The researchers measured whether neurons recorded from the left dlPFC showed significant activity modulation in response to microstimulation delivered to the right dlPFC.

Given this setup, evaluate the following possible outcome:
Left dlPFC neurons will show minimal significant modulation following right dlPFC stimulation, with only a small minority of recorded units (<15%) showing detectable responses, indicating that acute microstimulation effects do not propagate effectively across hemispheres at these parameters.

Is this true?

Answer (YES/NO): NO